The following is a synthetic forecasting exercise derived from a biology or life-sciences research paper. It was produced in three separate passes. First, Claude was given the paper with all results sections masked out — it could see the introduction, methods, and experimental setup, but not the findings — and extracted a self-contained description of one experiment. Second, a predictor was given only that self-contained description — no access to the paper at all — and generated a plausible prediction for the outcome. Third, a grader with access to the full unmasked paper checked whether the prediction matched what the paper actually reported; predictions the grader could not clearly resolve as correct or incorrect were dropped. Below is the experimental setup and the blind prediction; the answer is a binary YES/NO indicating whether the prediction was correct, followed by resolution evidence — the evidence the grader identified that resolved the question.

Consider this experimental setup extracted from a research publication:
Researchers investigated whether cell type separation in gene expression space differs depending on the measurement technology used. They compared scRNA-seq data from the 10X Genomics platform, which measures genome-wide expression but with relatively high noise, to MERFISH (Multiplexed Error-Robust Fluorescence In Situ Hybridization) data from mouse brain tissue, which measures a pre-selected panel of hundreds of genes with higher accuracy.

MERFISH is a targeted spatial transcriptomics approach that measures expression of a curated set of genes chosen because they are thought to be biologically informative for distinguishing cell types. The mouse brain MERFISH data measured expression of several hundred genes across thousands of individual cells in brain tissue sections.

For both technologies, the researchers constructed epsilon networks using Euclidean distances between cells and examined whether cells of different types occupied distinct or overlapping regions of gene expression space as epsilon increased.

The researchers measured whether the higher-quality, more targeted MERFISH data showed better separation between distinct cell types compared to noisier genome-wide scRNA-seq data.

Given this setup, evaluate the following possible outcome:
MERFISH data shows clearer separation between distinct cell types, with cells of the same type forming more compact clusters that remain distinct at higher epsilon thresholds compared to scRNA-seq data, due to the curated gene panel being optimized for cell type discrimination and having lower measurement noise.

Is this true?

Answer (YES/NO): NO